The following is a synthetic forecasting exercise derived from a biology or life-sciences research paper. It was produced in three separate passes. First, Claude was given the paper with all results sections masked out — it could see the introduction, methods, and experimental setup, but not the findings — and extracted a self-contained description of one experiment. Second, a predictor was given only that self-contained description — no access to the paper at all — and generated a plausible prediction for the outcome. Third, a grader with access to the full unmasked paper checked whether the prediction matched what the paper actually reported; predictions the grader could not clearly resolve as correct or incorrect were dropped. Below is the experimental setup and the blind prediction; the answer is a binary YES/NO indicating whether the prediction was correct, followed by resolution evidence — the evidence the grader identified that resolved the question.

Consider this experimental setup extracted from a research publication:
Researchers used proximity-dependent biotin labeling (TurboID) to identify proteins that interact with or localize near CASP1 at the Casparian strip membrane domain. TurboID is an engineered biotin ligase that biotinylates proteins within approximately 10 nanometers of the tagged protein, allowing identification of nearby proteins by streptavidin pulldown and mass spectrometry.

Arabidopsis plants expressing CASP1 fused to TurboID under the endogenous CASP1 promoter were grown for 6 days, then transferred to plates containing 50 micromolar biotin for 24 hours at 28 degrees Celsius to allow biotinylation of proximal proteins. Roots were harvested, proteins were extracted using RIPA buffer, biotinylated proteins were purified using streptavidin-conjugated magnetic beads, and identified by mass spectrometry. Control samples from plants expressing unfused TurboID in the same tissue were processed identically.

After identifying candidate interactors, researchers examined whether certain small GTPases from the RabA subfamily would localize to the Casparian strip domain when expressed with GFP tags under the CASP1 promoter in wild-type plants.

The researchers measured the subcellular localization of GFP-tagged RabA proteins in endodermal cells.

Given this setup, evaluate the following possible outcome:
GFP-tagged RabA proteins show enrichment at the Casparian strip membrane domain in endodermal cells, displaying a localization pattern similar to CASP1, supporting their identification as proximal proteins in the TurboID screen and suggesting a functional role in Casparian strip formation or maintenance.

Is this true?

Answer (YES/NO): NO